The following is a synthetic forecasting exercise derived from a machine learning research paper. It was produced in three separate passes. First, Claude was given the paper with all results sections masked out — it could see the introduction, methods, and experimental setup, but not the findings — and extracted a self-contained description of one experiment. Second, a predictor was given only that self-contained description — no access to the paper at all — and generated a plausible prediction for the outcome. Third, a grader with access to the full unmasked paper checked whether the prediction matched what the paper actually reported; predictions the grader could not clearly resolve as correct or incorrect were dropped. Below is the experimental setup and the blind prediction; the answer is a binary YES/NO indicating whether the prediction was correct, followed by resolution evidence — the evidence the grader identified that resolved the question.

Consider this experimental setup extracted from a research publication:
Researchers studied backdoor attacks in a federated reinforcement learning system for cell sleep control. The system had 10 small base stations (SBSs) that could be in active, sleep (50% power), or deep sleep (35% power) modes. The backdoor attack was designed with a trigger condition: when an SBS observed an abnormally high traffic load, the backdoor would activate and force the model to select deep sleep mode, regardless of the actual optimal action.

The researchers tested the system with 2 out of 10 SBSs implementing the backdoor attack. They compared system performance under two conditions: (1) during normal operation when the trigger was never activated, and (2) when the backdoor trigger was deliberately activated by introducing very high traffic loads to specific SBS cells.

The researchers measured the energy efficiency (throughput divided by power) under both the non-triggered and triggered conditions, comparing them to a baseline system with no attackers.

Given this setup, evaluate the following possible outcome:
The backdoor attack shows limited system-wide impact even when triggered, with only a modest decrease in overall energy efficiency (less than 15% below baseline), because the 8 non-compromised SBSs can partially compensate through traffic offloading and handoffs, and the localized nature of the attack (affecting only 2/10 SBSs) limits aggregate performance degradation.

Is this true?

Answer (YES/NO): NO